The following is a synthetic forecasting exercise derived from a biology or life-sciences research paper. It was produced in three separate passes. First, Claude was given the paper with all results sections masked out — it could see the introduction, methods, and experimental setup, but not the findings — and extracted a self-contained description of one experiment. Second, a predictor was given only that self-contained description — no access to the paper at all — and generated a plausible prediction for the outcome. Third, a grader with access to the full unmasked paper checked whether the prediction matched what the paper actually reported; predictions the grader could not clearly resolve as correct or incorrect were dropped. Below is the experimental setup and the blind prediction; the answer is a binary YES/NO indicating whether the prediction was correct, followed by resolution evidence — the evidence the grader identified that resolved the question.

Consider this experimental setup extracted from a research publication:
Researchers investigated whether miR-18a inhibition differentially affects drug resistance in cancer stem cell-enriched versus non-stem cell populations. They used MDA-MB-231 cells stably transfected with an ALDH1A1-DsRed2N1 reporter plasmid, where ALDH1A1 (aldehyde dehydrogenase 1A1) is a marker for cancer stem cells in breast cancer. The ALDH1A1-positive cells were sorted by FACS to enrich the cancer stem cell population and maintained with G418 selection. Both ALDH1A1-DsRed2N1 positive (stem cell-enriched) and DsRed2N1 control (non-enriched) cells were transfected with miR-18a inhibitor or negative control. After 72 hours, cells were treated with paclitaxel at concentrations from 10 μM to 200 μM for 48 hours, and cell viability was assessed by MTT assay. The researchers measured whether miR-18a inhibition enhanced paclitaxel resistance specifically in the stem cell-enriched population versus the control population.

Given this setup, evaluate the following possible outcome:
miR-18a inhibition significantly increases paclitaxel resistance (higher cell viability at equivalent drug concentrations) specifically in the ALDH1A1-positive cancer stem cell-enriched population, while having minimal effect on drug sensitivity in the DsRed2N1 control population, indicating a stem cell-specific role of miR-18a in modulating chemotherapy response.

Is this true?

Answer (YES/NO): NO